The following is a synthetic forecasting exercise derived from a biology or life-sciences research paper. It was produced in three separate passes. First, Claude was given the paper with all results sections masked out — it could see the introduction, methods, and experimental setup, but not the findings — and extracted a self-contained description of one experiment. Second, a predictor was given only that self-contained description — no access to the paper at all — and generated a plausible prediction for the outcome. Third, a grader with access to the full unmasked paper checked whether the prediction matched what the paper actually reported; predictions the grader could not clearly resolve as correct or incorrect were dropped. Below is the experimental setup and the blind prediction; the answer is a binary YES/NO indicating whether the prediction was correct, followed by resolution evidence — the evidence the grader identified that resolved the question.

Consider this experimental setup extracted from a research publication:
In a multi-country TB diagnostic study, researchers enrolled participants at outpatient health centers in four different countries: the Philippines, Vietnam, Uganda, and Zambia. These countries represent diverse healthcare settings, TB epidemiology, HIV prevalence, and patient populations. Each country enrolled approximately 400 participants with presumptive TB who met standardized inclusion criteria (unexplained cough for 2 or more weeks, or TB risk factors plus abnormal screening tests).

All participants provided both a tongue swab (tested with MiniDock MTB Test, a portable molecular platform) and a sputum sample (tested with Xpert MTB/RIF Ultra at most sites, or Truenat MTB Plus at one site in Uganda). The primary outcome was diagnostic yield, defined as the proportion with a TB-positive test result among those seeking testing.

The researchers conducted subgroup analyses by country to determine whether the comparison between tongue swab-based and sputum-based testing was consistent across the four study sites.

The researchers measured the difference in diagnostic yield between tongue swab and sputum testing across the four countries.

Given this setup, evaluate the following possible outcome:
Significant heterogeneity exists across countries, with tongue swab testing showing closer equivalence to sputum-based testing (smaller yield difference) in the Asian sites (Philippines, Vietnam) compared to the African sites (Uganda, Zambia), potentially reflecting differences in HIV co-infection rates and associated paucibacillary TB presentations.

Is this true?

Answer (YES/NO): NO